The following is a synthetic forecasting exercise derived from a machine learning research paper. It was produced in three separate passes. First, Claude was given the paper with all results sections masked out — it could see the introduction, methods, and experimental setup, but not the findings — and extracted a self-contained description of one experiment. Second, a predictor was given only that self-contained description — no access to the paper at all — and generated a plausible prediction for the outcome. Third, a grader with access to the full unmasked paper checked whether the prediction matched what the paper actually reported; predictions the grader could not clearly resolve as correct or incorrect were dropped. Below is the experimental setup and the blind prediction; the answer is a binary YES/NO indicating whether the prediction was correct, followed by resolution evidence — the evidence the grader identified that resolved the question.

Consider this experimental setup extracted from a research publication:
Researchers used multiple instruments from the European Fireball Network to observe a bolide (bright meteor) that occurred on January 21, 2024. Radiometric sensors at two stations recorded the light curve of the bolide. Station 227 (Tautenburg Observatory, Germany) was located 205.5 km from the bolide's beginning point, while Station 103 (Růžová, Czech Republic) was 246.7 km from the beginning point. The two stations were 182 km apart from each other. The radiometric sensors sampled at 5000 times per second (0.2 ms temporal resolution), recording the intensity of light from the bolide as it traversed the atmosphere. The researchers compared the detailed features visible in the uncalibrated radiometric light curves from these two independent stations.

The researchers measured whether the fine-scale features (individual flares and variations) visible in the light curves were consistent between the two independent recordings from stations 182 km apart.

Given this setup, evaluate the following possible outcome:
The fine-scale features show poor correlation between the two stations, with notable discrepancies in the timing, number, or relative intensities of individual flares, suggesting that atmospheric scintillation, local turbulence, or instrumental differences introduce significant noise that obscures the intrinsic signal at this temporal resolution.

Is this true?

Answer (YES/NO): NO